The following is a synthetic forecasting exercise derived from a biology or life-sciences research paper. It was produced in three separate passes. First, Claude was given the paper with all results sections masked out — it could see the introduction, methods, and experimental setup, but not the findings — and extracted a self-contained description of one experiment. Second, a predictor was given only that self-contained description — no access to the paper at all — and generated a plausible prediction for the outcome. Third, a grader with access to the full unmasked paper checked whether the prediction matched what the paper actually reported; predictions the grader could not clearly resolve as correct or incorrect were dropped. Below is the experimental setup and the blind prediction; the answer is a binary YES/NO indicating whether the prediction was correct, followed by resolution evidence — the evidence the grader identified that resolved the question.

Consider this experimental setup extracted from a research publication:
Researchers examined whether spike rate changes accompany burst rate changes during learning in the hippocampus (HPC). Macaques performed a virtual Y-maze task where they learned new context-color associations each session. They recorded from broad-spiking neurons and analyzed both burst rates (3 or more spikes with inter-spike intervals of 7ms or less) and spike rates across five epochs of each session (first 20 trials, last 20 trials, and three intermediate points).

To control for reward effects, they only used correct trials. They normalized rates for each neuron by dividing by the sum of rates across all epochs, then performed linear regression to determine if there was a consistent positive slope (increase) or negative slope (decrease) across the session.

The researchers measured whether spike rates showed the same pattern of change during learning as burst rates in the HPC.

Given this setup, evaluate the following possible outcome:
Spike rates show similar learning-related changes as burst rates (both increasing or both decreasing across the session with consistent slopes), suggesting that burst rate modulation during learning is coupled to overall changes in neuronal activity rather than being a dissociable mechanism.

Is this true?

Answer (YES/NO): YES